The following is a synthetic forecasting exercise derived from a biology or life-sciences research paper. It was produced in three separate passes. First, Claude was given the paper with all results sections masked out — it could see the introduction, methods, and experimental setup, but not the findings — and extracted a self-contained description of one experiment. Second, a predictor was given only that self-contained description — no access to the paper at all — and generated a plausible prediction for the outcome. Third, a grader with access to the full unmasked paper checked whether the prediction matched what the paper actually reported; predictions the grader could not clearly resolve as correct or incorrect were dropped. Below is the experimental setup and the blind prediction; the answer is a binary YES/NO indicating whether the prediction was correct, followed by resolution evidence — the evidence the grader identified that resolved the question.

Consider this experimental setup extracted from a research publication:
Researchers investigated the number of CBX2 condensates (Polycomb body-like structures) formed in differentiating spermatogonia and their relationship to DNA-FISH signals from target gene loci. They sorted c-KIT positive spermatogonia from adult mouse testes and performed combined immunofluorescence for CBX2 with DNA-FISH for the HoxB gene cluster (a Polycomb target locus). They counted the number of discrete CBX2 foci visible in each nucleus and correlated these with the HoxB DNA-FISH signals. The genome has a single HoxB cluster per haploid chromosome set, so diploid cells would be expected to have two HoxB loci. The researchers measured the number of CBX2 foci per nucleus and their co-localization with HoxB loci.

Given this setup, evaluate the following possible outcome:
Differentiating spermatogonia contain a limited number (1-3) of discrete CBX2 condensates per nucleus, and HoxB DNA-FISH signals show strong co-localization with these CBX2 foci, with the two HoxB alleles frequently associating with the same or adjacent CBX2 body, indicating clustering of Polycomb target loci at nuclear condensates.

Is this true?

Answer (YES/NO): NO